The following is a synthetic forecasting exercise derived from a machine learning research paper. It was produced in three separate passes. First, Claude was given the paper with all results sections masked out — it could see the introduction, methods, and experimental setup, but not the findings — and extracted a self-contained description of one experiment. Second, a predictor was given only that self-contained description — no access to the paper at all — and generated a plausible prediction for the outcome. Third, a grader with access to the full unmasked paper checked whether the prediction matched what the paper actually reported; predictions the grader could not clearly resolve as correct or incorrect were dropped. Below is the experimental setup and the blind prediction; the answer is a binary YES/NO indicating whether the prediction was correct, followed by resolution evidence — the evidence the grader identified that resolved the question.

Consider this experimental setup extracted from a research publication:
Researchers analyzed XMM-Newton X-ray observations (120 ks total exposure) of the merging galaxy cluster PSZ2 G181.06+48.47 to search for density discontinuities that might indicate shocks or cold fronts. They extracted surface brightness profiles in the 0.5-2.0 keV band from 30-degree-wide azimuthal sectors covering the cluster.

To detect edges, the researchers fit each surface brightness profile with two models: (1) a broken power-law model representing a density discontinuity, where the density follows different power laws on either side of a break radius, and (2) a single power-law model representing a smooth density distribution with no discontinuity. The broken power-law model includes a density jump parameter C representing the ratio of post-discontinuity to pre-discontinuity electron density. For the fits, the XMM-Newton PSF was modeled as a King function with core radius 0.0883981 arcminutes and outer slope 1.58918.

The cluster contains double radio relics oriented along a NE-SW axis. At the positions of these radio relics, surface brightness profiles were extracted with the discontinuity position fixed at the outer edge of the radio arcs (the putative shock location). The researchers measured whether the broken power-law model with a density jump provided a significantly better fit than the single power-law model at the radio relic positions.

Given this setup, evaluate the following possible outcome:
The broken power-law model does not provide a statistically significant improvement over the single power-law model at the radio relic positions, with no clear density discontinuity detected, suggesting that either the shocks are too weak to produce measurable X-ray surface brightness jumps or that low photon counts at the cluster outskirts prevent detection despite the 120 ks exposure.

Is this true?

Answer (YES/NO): YES